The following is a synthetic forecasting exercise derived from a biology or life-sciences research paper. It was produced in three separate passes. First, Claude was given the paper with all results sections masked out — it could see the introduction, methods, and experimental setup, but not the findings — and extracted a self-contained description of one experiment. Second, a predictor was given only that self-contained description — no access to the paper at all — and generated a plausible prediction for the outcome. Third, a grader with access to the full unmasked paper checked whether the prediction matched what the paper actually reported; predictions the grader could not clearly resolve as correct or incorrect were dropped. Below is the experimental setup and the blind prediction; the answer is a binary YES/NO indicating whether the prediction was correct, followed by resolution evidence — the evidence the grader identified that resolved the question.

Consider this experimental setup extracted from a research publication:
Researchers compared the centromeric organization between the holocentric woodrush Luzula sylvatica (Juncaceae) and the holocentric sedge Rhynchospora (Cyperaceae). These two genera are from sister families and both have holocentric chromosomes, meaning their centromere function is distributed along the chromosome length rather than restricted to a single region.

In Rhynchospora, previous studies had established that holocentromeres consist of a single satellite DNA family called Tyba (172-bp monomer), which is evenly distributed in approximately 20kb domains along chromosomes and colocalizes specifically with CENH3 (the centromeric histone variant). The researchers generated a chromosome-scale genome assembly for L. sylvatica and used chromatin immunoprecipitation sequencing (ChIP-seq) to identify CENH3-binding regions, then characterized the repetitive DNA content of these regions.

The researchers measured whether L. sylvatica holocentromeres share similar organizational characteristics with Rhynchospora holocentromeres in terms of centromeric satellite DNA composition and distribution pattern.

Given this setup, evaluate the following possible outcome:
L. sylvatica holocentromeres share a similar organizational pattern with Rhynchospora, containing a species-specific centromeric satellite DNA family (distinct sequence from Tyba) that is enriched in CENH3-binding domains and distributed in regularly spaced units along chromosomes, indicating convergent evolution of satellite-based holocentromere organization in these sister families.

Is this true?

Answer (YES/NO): NO